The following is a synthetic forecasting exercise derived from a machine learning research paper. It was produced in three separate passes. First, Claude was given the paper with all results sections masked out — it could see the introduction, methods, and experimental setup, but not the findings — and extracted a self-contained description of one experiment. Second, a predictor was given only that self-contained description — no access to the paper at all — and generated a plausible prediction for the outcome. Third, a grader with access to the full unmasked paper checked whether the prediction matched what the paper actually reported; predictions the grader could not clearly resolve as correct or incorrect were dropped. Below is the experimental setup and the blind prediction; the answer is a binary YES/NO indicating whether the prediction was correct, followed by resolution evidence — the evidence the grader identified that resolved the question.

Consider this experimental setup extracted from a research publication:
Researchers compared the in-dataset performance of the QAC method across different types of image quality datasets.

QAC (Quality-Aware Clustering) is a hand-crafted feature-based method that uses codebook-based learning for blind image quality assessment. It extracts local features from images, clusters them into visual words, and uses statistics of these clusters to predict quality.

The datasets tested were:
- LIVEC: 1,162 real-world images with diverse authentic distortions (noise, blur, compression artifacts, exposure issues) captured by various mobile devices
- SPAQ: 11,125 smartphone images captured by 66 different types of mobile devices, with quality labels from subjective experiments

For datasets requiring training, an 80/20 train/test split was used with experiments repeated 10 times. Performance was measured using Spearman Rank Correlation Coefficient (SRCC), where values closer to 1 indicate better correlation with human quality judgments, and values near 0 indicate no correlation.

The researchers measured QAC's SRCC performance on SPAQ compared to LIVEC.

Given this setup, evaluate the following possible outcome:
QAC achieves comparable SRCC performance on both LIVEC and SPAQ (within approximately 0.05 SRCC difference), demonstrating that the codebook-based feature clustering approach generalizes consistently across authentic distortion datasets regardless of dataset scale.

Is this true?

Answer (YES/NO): YES